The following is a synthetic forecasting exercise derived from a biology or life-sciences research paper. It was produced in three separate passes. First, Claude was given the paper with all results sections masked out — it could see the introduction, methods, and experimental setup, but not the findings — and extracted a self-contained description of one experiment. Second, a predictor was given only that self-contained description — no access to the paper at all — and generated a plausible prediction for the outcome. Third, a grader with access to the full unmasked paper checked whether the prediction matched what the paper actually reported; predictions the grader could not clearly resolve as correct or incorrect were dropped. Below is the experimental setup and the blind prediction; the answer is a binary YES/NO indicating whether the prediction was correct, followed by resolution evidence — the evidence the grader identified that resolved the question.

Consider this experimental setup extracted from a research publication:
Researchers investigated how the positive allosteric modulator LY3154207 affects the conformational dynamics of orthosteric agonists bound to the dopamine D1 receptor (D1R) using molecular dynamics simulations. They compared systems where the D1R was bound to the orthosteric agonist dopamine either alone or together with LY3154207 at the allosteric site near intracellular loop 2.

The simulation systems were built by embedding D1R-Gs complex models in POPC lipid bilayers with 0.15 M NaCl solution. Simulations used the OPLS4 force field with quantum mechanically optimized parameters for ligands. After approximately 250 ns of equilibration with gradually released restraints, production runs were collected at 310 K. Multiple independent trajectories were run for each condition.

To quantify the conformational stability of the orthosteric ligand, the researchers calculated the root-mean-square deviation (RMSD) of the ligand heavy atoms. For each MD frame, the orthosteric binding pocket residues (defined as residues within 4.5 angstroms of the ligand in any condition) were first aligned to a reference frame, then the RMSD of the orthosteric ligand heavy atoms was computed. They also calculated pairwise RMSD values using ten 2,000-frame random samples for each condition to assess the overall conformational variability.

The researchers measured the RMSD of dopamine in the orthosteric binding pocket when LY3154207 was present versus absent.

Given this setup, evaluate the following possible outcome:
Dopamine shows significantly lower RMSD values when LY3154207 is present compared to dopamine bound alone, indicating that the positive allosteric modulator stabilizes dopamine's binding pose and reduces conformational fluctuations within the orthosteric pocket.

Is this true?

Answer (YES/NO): NO